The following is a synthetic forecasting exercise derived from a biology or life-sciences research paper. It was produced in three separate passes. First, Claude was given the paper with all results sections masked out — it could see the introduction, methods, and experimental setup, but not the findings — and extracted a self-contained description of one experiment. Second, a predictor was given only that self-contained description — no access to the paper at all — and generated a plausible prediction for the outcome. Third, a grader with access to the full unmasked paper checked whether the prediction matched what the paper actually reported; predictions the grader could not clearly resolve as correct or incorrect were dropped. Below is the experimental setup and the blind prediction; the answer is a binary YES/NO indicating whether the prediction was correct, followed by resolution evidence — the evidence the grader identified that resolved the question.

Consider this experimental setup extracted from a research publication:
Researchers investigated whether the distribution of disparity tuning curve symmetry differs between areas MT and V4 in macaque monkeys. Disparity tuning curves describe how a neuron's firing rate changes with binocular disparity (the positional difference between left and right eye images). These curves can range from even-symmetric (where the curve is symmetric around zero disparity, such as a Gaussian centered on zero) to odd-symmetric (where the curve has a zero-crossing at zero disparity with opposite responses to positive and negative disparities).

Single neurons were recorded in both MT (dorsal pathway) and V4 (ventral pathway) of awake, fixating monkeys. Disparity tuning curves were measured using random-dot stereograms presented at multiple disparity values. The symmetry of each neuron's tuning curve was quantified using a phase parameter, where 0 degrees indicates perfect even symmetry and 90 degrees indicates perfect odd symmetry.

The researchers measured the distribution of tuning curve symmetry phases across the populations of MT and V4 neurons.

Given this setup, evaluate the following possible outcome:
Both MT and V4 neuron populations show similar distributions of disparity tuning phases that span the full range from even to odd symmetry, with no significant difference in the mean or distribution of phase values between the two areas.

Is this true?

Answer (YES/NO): NO